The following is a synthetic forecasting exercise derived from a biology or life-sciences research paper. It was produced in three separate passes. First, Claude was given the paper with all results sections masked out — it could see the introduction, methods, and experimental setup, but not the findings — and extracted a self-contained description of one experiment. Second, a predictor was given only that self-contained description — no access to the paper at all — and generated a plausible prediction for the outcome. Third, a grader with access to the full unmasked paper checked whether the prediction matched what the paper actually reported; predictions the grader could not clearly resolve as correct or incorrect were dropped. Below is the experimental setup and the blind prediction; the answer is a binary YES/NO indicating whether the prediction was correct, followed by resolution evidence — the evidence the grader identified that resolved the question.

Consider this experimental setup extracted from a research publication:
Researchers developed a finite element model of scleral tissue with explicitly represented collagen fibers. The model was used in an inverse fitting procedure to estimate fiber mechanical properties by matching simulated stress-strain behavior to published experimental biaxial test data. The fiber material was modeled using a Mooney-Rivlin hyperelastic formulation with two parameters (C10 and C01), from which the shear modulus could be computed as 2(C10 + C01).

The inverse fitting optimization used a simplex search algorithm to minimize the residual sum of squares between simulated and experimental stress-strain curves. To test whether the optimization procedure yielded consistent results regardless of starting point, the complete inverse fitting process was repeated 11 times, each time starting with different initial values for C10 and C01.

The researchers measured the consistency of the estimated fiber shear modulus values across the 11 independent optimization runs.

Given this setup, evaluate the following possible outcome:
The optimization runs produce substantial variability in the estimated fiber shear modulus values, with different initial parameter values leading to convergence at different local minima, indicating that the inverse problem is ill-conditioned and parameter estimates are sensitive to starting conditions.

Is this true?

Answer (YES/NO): NO